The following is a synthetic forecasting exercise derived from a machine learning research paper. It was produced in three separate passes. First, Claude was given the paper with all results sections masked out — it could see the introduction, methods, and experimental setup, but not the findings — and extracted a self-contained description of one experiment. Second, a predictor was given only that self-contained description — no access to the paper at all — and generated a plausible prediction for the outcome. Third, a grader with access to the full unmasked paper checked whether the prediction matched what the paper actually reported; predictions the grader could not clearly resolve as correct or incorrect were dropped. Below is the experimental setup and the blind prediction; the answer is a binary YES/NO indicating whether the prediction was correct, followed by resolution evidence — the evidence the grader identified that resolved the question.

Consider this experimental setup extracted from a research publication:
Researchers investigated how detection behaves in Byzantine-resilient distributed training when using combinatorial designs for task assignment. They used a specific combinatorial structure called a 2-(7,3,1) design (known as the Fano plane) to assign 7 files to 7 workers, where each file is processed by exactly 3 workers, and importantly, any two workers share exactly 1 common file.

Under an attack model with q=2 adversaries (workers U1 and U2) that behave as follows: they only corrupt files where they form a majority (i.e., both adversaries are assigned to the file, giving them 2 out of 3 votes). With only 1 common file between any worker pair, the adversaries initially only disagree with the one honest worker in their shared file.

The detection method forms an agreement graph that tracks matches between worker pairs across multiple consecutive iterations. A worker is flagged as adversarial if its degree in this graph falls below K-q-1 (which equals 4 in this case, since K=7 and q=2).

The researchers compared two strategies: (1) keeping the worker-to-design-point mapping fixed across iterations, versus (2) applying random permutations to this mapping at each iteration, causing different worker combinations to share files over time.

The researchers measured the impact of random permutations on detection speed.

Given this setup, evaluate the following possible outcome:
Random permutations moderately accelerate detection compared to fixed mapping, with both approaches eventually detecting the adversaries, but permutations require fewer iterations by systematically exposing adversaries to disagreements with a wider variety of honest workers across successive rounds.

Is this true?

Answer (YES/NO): NO